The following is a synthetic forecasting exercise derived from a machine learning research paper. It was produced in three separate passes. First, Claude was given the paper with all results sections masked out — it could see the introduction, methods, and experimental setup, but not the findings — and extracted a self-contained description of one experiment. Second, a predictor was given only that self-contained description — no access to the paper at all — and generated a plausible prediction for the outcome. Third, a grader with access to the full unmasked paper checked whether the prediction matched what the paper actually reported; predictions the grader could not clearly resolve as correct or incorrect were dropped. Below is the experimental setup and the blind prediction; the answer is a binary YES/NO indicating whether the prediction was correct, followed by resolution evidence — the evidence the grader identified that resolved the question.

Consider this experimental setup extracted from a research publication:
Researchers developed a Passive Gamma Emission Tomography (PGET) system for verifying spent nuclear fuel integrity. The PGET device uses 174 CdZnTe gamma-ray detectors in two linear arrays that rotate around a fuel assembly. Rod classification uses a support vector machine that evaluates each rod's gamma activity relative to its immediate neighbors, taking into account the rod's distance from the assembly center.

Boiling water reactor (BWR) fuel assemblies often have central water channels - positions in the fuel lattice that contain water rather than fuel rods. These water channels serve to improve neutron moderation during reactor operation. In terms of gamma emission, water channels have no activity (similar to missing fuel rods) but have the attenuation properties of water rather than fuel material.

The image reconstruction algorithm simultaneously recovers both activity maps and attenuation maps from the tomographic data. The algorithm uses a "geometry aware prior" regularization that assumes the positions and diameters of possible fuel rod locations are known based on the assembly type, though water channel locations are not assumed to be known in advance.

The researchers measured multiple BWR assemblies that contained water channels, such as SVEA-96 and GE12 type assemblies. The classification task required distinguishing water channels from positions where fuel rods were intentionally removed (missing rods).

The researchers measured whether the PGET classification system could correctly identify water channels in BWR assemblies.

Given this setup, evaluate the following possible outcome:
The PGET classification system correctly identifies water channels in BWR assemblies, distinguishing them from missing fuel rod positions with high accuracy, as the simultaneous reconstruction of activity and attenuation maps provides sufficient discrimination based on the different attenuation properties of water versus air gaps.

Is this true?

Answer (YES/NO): NO